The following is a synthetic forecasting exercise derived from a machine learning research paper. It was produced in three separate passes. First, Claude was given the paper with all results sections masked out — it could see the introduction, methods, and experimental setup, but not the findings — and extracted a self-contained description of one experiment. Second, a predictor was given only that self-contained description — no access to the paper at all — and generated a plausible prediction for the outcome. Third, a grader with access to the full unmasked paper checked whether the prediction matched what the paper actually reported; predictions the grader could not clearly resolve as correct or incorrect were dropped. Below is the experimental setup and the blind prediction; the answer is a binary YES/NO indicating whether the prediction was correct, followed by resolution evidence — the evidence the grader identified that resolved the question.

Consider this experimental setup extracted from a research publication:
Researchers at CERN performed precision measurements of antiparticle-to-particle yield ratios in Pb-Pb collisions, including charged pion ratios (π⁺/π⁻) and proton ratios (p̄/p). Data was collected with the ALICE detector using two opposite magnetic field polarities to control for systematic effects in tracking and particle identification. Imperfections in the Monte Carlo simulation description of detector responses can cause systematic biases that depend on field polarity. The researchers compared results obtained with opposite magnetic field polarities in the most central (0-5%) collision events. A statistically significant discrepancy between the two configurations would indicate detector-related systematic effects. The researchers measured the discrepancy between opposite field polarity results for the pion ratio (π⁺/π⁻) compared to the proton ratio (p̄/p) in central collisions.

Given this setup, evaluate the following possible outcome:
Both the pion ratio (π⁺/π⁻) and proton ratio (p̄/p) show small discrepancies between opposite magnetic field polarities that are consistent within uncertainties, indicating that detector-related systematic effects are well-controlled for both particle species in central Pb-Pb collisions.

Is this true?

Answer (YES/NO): NO